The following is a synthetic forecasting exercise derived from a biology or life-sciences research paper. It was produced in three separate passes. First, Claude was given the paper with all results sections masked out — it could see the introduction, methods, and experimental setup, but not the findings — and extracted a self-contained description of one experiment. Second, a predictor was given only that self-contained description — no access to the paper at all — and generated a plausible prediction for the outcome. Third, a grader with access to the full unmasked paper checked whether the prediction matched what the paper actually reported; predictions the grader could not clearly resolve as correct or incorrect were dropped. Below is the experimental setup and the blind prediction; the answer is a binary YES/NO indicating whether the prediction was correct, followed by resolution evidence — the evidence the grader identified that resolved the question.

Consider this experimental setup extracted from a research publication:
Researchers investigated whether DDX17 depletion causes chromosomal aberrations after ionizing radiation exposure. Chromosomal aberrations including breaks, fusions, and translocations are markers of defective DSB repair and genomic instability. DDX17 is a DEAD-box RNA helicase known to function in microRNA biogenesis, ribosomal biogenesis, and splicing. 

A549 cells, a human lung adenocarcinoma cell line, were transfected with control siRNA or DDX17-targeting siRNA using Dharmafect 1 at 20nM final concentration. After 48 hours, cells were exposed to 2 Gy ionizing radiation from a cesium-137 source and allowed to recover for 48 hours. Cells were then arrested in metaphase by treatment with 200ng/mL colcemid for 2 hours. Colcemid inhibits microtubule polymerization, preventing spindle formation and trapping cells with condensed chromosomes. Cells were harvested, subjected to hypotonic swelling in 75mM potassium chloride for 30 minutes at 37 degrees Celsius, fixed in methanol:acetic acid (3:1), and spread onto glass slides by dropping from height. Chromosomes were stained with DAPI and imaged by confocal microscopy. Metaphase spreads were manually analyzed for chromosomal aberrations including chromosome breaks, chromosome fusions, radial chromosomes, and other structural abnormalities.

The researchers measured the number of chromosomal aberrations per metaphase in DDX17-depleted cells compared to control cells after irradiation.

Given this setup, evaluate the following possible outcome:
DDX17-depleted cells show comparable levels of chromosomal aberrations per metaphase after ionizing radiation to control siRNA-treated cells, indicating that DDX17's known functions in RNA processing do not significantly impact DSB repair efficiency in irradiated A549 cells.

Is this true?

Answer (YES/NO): NO